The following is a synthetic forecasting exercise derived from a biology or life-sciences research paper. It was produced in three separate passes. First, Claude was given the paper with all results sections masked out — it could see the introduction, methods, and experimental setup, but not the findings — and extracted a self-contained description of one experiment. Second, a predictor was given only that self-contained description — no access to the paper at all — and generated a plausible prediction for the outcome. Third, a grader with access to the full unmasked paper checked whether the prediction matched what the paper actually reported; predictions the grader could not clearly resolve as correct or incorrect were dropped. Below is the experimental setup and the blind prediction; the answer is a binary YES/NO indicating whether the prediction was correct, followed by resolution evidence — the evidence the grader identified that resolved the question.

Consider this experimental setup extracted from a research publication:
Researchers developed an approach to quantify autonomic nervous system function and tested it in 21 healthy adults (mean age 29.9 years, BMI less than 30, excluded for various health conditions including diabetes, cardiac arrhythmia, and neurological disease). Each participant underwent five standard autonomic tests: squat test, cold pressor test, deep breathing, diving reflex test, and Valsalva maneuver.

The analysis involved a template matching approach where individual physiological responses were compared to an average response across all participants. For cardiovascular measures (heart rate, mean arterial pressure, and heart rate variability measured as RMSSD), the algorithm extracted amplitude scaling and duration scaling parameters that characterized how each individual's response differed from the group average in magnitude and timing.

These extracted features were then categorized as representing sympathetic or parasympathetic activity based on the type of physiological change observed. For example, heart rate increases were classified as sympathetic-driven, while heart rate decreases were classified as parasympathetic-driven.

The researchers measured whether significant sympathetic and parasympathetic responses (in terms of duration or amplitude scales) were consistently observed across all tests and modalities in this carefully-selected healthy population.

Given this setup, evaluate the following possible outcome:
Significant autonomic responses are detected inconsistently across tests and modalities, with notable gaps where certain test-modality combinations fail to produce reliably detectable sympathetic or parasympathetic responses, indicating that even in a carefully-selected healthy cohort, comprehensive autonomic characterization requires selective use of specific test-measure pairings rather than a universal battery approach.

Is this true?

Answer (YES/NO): YES